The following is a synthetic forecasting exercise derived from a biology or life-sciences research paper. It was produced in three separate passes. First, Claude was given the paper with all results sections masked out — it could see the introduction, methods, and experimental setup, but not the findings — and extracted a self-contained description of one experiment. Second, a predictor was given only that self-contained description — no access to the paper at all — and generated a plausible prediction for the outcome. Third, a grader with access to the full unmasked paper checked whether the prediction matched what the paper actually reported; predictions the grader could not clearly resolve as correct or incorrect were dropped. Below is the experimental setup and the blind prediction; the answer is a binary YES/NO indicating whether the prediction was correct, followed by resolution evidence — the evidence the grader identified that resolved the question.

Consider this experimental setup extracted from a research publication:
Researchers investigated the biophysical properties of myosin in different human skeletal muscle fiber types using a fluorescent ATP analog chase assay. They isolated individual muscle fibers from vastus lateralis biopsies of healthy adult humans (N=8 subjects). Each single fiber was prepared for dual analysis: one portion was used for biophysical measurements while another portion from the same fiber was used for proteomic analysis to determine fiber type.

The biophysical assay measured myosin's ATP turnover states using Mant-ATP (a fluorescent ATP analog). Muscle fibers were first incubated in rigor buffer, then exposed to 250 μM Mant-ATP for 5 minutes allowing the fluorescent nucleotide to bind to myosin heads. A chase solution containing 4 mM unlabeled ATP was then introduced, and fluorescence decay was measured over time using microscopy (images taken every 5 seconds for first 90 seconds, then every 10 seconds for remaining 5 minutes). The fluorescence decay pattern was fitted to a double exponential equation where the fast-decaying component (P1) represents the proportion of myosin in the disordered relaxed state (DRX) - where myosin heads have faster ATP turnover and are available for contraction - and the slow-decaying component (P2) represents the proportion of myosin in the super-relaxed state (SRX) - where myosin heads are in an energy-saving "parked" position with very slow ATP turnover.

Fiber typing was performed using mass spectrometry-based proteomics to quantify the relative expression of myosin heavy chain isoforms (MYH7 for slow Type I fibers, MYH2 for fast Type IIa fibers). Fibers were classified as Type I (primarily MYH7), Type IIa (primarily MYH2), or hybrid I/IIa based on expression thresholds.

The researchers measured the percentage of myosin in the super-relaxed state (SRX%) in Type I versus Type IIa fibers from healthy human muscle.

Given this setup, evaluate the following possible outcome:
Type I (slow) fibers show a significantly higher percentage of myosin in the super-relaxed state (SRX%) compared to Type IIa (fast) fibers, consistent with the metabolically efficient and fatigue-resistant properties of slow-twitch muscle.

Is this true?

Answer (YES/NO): NO